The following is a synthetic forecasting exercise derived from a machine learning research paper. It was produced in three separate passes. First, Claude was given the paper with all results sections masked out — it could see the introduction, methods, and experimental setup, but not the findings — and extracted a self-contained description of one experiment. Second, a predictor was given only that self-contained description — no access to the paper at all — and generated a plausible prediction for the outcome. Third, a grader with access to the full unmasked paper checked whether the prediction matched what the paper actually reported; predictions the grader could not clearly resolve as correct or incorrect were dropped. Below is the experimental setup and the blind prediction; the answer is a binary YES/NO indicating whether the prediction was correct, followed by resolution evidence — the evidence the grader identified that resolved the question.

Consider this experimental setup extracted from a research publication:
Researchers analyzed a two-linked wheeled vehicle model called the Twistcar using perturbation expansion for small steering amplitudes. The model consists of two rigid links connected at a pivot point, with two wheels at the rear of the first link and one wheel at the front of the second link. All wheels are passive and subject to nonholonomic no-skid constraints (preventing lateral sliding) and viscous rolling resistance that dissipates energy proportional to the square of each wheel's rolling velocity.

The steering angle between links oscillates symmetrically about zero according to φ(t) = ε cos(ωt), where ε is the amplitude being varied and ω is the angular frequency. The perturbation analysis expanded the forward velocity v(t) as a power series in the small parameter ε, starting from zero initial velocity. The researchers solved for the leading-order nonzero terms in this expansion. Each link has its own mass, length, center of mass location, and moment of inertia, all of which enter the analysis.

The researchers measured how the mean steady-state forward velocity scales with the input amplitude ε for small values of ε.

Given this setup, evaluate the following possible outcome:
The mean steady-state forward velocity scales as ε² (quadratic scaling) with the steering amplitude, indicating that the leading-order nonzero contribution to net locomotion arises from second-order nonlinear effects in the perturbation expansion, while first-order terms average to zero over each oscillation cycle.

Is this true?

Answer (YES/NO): YES